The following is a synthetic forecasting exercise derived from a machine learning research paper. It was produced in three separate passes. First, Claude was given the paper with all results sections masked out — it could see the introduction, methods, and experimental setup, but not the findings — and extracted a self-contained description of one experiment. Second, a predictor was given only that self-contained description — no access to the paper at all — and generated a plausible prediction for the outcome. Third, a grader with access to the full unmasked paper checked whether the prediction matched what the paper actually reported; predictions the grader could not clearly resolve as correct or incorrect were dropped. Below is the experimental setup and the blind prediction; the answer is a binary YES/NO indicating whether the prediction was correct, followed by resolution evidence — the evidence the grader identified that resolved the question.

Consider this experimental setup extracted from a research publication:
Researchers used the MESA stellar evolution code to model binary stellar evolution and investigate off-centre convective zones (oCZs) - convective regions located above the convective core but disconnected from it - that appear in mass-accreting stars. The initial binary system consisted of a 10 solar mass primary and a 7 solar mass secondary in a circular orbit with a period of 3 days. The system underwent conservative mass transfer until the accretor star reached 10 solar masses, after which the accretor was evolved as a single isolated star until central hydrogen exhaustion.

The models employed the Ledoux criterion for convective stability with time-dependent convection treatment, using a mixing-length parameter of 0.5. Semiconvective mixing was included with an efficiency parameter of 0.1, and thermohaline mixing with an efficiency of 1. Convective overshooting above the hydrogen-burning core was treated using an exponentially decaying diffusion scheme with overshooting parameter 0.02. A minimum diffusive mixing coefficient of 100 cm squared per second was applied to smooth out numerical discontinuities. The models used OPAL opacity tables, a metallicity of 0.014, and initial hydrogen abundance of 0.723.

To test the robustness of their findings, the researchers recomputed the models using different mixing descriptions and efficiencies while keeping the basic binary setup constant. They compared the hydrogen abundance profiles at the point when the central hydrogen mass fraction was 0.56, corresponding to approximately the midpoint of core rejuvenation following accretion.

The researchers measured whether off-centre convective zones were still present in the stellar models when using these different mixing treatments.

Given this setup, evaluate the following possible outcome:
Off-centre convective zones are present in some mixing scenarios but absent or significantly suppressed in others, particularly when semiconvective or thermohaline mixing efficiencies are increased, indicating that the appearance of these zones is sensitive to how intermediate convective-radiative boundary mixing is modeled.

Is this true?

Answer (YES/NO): NO